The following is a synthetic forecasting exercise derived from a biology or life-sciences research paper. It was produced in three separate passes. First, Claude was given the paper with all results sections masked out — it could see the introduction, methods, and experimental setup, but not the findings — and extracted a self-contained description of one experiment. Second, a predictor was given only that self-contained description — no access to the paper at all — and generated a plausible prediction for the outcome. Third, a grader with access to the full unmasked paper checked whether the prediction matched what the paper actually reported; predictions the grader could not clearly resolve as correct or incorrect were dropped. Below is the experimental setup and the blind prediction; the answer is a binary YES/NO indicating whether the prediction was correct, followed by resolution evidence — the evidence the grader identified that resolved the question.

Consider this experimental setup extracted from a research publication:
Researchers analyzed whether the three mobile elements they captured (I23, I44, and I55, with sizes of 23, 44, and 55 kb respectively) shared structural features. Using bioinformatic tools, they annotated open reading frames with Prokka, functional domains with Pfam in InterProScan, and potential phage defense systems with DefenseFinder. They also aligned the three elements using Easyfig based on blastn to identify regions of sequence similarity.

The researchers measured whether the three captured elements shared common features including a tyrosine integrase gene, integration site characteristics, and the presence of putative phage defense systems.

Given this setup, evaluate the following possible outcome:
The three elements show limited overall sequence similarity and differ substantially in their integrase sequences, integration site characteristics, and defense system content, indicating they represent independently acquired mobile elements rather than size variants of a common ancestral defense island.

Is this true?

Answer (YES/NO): NO